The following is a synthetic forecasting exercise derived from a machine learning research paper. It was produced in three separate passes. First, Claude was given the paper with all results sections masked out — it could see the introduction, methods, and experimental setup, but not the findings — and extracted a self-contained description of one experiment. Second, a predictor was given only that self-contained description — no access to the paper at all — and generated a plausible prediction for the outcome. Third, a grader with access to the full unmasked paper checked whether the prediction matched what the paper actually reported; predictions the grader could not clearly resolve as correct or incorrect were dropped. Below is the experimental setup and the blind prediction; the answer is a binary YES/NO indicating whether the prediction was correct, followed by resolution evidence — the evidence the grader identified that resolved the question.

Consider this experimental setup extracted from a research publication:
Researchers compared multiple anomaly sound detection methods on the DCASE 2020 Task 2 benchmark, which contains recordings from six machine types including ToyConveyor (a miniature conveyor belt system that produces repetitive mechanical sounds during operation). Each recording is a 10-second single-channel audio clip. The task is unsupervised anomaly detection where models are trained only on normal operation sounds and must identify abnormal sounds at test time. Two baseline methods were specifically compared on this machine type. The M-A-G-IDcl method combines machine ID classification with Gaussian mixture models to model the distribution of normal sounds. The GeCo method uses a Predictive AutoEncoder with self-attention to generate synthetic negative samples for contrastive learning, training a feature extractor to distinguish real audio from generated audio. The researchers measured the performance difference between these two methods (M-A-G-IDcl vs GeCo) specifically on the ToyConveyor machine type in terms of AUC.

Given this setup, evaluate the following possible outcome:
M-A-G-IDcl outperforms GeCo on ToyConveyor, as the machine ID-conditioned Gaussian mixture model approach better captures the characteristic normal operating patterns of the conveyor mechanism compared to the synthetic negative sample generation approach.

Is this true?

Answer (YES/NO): YES